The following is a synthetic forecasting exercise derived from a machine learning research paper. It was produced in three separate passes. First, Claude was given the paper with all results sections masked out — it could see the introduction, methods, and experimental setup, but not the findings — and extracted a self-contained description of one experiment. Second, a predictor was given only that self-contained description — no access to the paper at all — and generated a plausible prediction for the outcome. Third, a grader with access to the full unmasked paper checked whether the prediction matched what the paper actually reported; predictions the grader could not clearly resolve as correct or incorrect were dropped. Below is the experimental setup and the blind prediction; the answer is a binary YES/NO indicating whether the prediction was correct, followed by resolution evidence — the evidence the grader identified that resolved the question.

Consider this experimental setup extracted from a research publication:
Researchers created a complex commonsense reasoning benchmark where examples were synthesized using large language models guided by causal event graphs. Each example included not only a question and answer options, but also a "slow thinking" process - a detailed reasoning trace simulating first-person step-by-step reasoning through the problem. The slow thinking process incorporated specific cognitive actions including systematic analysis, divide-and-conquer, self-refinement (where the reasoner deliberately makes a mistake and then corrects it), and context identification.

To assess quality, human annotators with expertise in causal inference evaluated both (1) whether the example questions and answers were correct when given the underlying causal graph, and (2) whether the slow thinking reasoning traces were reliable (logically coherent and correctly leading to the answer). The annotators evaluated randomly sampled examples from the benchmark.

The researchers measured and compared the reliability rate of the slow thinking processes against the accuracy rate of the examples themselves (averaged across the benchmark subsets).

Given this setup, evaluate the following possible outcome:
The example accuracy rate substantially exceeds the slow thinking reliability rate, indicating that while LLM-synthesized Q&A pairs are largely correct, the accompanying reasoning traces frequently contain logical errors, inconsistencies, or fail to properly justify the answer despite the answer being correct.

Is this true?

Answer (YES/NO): NO